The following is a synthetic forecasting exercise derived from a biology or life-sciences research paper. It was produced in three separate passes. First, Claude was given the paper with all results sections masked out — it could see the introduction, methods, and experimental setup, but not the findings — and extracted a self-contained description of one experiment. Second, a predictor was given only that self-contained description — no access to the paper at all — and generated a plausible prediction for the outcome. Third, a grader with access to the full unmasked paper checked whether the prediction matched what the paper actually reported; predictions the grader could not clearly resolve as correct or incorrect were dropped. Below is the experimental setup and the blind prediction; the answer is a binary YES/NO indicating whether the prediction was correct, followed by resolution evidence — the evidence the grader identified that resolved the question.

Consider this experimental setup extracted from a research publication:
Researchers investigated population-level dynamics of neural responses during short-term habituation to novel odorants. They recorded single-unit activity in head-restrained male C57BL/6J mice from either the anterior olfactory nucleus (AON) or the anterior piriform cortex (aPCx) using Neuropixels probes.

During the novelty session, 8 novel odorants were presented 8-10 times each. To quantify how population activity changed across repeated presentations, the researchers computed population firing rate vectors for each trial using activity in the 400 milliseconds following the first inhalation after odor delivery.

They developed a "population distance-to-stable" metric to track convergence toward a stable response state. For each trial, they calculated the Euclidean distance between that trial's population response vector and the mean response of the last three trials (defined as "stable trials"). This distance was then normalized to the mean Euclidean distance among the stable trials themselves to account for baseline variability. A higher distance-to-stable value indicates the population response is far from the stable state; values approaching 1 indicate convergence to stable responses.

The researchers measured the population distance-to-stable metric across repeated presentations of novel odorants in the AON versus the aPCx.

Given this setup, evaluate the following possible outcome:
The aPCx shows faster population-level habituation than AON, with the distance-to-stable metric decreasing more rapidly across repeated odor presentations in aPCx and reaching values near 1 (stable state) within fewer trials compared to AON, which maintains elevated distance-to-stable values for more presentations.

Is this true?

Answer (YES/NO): YES